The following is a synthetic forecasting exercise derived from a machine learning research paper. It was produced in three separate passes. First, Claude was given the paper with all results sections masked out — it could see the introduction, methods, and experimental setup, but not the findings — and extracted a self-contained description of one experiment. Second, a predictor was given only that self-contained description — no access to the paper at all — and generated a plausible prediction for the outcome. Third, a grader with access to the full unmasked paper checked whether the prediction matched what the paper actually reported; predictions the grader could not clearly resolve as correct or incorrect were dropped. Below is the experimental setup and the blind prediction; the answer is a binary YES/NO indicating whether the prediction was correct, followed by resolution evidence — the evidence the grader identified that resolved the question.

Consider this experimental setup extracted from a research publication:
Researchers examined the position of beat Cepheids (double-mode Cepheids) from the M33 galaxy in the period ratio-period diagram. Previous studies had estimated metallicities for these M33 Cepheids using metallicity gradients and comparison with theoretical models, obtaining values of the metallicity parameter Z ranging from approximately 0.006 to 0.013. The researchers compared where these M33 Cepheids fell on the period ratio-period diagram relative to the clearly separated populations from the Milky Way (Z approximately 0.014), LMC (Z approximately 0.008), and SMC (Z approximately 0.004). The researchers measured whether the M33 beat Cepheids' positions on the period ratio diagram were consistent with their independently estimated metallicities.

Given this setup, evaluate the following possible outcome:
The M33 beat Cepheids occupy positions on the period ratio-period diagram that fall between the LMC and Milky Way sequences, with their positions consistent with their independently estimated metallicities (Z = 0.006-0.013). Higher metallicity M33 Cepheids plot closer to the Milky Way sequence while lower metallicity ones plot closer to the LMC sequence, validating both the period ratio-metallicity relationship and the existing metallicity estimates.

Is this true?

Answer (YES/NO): NO